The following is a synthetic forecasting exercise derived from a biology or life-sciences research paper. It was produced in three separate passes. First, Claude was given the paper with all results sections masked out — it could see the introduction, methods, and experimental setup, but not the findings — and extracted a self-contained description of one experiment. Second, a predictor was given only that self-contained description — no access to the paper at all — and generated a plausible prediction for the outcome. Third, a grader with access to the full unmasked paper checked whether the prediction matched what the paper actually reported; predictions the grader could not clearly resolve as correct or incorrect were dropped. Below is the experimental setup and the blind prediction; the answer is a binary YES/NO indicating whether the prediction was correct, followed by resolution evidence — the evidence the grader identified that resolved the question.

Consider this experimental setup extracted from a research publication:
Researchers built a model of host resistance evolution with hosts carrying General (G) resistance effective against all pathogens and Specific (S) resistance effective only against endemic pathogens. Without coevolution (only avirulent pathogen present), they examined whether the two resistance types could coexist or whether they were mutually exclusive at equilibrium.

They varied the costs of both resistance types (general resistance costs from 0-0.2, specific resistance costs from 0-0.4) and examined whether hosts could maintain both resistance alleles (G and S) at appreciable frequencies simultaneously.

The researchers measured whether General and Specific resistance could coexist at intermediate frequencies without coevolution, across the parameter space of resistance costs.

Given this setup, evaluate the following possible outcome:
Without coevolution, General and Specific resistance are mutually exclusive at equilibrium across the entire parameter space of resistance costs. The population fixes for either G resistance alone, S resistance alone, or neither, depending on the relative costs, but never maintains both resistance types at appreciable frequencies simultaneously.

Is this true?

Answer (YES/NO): NO